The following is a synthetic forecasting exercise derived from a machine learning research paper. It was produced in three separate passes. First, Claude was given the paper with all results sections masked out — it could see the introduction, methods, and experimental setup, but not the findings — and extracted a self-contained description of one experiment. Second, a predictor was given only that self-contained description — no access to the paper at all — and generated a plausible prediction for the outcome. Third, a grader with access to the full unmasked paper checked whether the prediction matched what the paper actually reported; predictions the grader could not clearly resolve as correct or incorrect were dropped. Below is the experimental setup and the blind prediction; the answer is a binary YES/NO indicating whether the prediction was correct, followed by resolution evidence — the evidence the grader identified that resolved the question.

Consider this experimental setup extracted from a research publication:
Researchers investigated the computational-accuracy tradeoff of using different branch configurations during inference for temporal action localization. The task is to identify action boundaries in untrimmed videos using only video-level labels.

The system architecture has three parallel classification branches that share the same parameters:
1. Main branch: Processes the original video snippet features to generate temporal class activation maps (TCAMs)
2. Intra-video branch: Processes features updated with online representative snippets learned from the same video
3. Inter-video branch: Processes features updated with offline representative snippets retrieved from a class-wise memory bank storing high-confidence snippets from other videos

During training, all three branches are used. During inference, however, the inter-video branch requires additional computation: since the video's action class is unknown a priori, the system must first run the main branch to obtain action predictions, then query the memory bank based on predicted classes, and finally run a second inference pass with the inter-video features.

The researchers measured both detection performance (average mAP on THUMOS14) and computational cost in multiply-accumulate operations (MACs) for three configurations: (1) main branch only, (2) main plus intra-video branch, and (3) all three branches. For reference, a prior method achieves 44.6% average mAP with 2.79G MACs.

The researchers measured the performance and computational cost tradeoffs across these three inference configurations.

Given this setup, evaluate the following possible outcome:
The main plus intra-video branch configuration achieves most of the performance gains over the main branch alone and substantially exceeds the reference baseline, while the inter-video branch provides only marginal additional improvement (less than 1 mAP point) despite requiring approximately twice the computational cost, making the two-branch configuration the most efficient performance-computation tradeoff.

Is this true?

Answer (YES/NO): NO